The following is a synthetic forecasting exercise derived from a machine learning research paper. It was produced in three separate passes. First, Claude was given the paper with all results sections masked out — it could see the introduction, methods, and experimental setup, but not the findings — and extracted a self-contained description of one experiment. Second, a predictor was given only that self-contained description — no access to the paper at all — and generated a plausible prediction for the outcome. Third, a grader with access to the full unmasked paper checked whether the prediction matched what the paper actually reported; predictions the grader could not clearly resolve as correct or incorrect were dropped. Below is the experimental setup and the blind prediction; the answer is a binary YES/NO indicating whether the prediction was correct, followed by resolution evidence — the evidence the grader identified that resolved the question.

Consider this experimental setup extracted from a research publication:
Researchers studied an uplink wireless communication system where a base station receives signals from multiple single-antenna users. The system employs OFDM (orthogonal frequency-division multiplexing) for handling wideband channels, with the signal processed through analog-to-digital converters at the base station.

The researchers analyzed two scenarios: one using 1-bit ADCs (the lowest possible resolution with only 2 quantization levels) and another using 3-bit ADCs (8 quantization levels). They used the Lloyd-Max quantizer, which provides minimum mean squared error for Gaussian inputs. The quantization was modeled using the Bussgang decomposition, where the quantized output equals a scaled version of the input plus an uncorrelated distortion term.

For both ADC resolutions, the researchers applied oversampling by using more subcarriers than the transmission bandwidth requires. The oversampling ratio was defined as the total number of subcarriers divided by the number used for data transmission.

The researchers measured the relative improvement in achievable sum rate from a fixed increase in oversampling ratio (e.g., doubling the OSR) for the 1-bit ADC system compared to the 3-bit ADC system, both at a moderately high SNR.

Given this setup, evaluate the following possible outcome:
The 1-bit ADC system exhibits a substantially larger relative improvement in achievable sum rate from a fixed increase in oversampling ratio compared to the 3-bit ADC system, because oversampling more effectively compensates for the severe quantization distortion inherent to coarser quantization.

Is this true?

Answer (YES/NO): YES